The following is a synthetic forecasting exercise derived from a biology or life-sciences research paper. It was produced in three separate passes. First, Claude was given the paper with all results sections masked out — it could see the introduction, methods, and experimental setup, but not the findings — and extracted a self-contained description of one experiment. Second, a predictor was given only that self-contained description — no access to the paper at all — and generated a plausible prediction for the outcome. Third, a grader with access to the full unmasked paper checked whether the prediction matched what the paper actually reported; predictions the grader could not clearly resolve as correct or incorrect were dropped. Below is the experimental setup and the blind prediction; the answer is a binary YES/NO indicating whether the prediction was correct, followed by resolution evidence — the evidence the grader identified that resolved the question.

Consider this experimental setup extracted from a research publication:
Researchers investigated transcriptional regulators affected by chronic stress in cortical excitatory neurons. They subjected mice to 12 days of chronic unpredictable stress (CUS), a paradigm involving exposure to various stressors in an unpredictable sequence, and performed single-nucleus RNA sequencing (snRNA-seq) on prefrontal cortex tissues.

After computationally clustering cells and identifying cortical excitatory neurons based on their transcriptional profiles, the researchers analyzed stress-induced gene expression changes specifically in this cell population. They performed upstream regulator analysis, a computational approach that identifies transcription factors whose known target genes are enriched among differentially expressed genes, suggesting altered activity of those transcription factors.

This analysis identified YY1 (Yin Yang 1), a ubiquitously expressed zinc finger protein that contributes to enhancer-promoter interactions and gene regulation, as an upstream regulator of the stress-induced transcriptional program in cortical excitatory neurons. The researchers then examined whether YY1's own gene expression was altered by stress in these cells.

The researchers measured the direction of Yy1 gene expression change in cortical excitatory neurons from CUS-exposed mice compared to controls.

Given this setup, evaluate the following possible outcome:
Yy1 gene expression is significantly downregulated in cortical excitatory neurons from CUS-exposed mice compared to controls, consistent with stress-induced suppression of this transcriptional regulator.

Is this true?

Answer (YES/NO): YES